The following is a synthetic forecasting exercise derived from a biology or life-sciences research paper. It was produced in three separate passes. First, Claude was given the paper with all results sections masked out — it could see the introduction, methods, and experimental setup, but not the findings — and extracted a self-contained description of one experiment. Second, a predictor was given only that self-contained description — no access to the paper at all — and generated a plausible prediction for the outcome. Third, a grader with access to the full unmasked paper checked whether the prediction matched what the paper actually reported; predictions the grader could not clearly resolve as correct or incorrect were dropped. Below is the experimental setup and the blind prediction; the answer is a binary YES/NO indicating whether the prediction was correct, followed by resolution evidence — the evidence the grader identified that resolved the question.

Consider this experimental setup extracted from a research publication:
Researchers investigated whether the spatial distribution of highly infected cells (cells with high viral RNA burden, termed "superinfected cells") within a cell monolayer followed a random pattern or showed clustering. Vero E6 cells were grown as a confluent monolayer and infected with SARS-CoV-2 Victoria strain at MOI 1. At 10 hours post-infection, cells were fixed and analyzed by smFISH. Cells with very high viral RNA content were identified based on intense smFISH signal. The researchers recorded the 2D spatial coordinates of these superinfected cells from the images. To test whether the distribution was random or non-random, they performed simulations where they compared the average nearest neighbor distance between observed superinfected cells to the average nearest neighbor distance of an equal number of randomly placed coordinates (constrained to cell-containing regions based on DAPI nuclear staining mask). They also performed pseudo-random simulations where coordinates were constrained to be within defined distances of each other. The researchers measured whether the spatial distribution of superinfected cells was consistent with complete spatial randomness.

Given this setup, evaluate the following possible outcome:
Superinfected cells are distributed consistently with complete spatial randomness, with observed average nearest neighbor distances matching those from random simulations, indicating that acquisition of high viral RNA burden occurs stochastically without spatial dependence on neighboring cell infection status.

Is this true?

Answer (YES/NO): YES